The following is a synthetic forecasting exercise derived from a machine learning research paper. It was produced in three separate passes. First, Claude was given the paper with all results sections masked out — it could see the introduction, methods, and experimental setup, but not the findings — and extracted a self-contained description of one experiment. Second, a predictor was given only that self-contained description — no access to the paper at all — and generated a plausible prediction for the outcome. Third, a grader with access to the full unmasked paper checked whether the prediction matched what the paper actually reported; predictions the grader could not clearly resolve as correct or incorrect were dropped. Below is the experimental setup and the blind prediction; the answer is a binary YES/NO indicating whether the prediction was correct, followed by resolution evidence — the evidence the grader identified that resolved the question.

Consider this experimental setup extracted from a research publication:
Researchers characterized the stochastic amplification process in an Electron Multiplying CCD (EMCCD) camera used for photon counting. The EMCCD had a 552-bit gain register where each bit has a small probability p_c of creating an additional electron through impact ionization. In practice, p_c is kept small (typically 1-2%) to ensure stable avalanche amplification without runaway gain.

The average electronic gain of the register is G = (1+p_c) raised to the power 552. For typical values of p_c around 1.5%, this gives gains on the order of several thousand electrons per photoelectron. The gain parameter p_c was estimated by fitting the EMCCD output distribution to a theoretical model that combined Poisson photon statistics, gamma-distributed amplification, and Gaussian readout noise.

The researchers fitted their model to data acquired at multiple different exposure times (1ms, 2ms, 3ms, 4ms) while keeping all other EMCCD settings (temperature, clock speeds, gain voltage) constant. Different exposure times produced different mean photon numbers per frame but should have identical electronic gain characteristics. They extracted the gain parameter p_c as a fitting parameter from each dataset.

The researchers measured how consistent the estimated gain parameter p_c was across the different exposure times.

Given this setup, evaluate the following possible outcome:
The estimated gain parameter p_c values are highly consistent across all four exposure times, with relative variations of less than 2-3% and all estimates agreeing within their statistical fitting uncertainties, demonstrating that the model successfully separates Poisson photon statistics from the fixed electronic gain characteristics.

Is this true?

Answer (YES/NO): NO